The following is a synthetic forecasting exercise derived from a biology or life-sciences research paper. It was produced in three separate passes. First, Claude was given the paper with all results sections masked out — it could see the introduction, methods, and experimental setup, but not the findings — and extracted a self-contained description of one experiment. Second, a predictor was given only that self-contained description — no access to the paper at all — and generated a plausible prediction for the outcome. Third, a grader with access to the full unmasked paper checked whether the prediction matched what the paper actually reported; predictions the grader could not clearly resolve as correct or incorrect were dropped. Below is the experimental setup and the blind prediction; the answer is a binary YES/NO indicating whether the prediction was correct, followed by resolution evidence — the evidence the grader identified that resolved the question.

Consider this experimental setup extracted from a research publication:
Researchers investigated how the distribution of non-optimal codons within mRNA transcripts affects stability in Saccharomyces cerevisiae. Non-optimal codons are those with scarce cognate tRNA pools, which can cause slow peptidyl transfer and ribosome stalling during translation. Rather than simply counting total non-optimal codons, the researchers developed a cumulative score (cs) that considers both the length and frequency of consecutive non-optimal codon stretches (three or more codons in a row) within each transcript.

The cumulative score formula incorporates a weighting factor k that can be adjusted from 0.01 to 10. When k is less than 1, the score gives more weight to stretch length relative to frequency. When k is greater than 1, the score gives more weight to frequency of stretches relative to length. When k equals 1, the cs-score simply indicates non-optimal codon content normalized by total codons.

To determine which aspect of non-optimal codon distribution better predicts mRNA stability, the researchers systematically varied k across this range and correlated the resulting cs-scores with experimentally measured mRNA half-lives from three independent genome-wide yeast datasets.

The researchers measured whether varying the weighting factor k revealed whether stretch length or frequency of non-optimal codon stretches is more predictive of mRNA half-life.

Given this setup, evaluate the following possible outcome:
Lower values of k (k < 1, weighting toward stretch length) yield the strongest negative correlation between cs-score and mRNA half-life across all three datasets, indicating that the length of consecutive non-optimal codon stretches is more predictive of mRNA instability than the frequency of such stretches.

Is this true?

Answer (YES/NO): NO